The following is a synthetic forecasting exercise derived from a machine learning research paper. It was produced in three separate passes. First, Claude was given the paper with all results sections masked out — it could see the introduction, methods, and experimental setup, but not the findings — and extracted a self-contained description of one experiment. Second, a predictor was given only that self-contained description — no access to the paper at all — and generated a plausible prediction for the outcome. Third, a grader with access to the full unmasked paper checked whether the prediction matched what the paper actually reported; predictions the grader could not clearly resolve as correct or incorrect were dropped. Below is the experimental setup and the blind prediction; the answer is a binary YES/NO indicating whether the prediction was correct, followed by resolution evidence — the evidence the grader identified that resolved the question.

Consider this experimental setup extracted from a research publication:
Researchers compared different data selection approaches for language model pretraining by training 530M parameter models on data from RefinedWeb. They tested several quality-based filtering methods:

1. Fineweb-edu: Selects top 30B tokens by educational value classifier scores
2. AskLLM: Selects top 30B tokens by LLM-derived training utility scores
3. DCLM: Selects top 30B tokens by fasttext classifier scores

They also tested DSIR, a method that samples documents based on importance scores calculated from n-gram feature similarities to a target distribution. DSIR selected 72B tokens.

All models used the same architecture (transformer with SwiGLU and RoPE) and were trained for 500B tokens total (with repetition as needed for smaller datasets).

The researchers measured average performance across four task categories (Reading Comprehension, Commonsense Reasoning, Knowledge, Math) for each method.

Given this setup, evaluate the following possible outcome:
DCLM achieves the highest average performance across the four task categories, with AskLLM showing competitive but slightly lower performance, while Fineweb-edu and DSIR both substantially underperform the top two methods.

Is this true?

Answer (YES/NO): NO